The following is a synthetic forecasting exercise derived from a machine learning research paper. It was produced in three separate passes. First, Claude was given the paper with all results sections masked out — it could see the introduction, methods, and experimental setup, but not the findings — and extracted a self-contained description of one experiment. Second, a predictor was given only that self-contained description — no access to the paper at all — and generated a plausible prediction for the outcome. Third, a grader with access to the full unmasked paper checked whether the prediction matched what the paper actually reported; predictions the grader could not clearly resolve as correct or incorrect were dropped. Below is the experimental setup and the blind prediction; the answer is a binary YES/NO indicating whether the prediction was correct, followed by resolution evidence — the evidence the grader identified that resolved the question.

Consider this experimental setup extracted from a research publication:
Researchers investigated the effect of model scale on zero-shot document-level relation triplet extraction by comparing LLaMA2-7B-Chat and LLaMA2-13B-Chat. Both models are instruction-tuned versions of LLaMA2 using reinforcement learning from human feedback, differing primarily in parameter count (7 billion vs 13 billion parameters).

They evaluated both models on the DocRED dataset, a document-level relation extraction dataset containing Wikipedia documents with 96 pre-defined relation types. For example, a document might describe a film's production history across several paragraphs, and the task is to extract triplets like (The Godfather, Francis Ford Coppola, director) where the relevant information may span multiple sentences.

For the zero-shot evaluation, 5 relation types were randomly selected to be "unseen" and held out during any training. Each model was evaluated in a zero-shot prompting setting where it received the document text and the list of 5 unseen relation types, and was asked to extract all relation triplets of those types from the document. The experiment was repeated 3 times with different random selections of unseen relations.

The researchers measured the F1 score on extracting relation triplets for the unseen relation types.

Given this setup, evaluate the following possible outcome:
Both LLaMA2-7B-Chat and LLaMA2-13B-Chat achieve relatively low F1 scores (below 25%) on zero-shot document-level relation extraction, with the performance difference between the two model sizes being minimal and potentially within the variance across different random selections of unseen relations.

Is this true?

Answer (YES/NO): NO